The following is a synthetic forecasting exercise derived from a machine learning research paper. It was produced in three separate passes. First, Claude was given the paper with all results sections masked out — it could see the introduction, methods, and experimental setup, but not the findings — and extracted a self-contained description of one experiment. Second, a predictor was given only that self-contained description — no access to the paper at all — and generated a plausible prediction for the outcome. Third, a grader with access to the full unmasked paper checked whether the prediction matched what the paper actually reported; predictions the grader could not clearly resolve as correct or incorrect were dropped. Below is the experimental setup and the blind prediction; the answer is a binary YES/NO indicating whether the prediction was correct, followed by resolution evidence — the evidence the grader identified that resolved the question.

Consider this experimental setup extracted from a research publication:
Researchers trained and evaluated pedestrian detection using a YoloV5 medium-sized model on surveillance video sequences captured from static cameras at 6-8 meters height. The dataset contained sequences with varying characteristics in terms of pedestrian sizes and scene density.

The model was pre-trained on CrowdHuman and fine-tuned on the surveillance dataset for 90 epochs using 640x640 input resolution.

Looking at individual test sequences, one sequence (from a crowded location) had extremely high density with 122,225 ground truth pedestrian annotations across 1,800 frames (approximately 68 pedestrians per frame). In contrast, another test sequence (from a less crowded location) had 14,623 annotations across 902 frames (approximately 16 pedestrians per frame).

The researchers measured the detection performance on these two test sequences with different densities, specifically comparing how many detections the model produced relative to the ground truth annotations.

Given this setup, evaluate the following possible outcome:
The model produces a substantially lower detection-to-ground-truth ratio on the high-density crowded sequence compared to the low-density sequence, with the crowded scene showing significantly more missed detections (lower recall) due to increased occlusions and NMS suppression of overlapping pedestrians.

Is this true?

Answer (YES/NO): NO